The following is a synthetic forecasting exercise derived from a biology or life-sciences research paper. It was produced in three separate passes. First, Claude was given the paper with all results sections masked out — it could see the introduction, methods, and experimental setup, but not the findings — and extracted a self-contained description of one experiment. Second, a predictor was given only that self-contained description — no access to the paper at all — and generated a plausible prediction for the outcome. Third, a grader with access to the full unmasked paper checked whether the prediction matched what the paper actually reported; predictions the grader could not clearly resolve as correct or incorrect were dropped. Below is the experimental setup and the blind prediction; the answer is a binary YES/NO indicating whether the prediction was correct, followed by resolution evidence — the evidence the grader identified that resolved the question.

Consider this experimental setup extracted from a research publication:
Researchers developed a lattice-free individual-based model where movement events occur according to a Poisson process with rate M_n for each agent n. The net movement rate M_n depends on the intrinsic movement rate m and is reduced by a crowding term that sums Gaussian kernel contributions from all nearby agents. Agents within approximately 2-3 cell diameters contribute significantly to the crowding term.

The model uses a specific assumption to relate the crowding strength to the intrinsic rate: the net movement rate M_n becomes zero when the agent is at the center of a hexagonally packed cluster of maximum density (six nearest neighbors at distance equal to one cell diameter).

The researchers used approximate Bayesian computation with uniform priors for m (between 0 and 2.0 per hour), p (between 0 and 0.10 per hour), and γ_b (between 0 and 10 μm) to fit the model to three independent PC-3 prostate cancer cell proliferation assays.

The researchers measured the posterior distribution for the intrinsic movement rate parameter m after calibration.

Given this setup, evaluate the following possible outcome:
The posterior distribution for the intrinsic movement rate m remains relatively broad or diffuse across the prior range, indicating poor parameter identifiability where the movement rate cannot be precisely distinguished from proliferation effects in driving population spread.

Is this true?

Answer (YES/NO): NO